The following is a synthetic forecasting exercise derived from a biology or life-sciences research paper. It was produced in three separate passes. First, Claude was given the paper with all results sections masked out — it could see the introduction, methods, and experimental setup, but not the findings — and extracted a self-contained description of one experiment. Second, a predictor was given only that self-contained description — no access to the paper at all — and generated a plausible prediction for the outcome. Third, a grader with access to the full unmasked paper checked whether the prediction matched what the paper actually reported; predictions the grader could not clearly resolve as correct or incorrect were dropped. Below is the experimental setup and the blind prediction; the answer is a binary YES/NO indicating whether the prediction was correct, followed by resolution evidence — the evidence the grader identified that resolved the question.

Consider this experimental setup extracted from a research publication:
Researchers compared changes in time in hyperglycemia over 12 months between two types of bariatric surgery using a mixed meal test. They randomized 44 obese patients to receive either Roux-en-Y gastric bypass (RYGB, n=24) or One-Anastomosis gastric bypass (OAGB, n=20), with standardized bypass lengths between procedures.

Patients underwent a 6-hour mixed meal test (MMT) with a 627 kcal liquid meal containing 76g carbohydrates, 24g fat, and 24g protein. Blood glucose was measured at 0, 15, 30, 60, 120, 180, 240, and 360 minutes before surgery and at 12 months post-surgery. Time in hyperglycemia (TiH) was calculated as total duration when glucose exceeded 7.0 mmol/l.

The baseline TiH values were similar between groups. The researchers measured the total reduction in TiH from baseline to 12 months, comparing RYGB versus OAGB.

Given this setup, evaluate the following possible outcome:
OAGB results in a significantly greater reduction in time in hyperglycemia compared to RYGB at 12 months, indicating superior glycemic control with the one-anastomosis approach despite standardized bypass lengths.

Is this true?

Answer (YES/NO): NO